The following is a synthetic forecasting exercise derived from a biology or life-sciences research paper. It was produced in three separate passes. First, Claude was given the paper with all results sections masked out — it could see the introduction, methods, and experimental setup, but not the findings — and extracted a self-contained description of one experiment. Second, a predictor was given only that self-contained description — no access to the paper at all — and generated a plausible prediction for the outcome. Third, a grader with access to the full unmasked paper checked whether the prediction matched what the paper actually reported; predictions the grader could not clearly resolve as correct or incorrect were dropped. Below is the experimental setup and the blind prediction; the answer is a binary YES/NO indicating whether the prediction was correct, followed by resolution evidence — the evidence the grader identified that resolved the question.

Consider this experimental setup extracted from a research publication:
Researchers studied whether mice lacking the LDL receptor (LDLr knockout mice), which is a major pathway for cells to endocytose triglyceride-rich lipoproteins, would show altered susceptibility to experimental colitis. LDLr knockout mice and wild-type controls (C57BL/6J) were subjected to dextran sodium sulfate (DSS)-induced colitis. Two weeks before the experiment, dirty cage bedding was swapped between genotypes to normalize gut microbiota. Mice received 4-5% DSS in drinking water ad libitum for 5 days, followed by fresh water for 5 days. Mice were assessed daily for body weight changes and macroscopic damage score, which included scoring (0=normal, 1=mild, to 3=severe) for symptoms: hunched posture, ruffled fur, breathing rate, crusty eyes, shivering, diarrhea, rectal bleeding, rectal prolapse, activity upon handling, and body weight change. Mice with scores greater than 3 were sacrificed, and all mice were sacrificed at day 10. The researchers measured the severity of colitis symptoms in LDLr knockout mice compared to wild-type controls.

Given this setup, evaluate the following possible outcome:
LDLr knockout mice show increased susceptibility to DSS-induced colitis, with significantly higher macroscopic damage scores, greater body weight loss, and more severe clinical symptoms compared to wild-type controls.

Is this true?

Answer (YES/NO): NO